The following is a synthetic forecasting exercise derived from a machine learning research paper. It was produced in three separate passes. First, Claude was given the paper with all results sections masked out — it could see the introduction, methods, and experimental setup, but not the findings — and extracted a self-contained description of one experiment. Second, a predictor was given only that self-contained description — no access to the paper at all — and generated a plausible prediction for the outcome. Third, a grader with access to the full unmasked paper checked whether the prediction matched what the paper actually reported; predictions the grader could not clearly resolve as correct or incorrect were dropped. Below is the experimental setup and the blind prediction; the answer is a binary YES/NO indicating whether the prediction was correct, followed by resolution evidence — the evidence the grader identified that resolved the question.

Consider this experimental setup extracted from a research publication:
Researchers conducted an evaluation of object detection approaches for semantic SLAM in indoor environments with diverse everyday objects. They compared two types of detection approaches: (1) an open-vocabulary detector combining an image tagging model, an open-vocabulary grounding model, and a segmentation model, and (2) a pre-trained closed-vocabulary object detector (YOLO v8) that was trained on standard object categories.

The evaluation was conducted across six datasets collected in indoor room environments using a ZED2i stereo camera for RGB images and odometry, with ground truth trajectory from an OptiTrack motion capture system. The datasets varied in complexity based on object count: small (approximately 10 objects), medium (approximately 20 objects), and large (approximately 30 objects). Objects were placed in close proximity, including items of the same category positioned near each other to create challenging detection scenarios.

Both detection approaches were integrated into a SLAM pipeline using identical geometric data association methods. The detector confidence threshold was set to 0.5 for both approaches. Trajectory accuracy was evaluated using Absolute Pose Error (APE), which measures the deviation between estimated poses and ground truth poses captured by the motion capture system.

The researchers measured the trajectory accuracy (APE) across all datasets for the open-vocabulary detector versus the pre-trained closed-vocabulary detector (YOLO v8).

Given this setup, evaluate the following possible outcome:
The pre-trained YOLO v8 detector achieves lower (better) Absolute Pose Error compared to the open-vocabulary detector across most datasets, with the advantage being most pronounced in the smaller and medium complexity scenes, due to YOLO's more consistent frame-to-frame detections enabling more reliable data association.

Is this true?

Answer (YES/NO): NO